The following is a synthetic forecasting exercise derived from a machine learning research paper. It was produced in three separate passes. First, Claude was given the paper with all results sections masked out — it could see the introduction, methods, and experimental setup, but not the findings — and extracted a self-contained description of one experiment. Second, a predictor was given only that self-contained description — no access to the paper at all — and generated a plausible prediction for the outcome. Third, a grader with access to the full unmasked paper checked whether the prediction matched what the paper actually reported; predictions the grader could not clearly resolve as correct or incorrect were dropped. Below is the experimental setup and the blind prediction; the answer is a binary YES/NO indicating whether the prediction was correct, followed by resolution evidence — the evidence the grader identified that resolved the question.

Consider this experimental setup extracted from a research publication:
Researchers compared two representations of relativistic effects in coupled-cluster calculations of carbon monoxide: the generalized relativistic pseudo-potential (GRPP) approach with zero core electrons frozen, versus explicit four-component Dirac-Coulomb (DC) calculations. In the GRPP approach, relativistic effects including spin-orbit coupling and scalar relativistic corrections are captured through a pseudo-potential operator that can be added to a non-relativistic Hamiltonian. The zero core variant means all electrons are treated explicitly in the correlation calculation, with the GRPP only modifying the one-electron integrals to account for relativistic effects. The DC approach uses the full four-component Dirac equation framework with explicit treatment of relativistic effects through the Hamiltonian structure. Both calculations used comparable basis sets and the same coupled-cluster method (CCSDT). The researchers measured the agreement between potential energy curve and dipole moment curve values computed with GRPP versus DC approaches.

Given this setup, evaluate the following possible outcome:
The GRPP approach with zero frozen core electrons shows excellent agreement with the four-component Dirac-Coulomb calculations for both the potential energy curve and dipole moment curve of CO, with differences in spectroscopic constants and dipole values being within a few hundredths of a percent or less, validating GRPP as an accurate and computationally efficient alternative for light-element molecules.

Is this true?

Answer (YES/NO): NO